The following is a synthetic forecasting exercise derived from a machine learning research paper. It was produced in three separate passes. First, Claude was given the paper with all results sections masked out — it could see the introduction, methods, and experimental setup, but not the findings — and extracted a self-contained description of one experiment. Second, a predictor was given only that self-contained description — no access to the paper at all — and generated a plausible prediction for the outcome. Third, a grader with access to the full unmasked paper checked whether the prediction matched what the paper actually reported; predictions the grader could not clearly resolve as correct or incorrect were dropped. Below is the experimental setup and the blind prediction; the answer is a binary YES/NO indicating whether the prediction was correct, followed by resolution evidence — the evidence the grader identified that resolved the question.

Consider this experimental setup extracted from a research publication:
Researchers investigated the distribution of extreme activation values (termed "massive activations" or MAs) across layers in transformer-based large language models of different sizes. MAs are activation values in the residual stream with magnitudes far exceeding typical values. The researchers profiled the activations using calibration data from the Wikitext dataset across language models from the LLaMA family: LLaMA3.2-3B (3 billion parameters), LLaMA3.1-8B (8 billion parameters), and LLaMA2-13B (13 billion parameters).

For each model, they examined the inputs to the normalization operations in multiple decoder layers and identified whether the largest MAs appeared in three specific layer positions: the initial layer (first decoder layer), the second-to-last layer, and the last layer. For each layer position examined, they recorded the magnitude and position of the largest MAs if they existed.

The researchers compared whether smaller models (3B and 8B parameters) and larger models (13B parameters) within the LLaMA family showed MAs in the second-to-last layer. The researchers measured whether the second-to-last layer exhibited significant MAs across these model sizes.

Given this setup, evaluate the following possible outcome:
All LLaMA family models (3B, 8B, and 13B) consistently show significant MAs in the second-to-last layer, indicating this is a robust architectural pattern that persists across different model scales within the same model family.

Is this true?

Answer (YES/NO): NO